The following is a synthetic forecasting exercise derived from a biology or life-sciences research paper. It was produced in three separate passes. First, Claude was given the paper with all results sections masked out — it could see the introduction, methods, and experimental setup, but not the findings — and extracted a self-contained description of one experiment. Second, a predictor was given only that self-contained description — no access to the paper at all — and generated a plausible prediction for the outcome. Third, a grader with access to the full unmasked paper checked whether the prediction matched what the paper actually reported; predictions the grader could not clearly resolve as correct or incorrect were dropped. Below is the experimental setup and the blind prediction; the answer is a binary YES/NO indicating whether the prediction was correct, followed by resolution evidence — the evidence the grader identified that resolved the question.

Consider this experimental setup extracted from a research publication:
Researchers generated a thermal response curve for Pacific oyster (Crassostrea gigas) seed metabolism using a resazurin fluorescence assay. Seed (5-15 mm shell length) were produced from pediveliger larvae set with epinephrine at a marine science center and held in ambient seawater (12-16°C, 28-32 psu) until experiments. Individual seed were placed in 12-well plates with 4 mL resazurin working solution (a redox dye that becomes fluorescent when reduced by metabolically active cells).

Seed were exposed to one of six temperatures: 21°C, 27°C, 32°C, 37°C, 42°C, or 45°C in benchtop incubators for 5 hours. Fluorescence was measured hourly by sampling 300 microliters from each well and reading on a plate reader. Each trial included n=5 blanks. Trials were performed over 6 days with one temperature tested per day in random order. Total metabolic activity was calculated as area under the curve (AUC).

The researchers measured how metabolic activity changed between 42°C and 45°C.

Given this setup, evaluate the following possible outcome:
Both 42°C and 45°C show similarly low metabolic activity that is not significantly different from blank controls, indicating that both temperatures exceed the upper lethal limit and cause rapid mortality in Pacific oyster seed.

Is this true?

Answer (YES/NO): NO